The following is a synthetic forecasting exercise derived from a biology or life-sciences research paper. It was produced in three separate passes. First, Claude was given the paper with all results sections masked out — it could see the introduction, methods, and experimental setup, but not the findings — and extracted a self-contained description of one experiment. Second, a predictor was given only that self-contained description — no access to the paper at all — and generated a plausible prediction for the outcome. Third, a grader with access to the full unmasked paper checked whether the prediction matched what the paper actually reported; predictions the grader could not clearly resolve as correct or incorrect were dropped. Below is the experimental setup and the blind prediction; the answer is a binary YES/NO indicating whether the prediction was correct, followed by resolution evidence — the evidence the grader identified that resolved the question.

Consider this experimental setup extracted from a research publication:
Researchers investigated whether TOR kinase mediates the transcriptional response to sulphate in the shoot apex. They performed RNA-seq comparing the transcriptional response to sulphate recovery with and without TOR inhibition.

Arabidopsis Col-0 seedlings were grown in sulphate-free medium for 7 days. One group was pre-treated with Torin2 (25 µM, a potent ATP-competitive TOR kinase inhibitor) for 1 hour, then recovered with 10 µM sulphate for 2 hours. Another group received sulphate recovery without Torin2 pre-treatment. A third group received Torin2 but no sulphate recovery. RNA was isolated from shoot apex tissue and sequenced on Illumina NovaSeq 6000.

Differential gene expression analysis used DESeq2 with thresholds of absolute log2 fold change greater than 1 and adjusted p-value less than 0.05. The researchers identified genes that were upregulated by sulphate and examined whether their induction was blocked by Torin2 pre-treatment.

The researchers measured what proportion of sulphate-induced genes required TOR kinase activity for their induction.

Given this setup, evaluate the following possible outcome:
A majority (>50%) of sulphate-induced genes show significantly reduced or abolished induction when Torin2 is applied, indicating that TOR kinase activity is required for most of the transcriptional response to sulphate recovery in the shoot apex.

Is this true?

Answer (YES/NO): YES